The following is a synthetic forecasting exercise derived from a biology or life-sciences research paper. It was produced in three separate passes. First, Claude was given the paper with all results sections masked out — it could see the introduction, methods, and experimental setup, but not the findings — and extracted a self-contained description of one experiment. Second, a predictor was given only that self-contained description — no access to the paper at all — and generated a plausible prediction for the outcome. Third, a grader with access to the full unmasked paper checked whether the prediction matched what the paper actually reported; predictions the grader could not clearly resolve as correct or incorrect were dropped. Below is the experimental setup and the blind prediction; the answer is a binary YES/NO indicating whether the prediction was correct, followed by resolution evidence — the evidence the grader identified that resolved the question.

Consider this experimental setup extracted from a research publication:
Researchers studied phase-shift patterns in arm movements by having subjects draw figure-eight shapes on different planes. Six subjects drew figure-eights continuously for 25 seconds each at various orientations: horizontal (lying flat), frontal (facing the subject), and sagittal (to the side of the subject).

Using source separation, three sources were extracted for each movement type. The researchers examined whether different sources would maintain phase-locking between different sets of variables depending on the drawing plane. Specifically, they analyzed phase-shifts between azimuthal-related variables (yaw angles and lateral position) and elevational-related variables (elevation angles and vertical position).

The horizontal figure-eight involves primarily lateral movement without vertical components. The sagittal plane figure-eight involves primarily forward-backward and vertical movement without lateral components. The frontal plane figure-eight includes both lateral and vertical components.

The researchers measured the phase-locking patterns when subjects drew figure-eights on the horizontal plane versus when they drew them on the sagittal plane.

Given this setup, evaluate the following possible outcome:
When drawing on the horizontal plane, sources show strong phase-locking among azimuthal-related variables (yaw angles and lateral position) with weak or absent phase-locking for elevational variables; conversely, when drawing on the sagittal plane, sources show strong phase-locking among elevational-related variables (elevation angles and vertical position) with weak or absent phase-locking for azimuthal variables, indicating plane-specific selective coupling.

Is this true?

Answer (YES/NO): YES